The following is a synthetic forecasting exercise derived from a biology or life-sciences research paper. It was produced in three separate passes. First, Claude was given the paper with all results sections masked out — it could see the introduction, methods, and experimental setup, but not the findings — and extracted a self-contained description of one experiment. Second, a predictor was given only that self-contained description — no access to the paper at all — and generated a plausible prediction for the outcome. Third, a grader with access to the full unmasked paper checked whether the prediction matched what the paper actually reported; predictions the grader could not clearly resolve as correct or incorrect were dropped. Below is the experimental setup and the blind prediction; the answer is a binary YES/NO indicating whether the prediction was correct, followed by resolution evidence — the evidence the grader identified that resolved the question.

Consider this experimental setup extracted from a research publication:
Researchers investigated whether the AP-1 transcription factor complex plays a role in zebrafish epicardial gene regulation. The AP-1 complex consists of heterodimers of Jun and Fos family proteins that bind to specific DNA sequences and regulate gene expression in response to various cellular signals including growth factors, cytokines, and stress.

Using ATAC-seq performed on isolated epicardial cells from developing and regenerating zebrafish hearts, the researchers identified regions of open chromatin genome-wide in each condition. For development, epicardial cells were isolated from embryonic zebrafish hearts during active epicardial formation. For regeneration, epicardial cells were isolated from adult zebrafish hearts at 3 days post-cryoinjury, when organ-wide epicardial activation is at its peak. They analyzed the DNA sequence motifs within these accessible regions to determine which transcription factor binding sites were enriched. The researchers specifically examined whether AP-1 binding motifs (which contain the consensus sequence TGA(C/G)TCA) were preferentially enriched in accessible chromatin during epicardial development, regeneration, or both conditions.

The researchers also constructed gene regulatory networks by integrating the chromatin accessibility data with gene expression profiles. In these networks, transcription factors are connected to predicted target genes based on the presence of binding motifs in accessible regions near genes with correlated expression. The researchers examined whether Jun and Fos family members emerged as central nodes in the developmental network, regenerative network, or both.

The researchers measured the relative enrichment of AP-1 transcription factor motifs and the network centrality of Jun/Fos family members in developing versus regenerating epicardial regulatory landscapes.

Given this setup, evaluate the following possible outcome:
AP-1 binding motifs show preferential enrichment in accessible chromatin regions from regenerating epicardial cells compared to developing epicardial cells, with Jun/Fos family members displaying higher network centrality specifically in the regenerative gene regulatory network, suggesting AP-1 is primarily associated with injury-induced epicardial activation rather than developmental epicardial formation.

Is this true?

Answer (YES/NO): NO